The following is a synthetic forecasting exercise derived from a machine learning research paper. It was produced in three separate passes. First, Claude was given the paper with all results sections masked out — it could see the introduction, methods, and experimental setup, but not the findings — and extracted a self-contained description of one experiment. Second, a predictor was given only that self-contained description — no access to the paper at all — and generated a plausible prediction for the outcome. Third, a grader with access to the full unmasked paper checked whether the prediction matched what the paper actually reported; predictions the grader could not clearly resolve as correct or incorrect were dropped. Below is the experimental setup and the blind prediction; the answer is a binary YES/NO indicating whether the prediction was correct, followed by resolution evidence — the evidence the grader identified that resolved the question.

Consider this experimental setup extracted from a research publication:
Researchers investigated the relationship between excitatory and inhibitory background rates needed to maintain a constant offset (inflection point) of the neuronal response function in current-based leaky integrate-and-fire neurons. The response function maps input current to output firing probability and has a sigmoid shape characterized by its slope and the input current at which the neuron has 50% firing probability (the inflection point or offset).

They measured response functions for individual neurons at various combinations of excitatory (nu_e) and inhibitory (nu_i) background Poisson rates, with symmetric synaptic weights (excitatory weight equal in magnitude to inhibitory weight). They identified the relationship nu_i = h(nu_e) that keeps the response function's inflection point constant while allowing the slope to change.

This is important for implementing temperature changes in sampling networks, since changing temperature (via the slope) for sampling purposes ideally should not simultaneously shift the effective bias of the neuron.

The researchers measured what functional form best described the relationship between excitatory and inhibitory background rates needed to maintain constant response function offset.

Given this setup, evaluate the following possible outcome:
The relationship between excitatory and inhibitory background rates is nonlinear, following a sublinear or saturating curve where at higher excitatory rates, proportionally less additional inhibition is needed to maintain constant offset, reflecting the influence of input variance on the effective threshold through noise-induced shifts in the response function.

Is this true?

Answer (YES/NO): NO